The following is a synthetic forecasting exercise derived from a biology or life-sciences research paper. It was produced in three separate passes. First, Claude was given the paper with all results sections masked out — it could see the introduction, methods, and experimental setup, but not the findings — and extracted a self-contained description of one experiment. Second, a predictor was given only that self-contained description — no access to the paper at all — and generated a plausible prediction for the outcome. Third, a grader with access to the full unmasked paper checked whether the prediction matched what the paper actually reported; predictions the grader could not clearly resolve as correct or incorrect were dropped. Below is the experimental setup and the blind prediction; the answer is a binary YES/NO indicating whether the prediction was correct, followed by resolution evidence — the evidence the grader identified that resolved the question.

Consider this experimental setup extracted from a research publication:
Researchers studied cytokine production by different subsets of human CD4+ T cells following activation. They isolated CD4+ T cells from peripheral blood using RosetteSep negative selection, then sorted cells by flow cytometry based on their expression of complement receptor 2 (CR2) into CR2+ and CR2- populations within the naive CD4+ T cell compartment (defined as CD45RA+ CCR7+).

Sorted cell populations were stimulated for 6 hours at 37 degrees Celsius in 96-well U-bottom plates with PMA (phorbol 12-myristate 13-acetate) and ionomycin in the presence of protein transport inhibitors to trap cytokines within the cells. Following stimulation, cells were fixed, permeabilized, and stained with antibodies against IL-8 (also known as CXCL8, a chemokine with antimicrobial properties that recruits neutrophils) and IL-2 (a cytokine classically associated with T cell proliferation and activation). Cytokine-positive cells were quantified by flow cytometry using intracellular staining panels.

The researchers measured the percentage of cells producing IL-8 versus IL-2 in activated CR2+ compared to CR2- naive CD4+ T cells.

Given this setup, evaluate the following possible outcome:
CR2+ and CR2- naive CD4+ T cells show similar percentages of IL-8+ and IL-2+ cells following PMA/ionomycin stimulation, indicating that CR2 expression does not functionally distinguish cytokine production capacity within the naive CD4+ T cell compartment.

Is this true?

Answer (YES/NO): NO